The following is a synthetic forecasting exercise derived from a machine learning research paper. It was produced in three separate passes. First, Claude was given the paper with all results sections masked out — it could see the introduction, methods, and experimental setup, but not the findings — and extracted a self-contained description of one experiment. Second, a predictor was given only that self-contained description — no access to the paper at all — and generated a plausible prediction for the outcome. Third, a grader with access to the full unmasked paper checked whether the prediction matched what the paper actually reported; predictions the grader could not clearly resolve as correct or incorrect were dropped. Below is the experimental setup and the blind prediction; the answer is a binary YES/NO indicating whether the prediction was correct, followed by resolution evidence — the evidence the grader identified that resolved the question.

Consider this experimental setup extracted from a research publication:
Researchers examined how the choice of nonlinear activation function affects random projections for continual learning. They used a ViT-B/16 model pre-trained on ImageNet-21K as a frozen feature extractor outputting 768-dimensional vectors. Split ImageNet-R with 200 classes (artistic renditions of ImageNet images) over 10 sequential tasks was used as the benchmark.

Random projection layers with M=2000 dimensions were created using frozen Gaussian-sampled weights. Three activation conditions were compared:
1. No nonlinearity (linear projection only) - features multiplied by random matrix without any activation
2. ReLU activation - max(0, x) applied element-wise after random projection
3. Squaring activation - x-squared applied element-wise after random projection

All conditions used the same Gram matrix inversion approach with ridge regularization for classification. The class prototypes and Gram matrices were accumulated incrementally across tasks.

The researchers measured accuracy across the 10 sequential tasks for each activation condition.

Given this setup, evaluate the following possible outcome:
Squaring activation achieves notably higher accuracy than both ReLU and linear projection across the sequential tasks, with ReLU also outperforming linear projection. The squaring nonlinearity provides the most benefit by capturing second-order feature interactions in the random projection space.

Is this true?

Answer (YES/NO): NO